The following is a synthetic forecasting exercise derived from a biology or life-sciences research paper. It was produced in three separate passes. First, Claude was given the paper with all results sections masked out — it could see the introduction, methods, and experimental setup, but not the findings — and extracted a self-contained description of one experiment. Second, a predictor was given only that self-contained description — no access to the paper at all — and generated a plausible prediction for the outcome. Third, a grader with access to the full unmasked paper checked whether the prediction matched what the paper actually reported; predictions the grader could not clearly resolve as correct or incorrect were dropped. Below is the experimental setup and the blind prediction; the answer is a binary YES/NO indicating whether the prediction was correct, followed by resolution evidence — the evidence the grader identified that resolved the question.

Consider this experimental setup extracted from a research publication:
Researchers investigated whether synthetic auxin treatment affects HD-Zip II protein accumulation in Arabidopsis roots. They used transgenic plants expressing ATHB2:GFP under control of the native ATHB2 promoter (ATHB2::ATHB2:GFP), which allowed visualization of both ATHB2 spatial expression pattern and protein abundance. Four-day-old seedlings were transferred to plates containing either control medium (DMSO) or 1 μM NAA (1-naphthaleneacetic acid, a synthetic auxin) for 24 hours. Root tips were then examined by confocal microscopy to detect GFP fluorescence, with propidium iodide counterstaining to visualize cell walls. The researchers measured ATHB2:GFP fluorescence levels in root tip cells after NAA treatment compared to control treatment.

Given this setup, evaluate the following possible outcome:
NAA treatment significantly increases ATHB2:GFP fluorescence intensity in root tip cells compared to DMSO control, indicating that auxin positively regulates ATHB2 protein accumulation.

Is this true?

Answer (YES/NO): YES